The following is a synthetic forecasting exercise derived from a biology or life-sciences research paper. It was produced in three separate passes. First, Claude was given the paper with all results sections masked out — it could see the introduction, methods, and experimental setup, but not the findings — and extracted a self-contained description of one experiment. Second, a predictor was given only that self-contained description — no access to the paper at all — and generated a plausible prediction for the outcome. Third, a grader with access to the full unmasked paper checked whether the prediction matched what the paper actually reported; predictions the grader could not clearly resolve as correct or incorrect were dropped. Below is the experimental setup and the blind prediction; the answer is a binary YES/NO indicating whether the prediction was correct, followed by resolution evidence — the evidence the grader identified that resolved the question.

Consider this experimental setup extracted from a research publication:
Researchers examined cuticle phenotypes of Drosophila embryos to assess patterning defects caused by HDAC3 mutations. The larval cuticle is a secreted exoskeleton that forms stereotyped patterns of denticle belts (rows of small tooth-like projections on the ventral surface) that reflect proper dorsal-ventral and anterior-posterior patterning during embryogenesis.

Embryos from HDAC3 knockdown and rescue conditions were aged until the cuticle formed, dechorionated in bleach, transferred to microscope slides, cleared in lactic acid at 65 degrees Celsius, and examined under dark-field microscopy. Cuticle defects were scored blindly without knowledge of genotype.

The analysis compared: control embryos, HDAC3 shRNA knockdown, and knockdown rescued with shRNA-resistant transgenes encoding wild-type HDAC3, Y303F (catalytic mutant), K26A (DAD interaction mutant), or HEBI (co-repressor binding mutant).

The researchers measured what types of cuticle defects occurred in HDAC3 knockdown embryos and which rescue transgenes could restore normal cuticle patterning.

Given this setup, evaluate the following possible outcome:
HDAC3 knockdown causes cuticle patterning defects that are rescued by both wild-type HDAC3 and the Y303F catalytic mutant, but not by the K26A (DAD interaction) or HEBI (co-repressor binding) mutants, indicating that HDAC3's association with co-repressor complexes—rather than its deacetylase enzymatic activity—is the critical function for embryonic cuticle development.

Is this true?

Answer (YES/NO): NO